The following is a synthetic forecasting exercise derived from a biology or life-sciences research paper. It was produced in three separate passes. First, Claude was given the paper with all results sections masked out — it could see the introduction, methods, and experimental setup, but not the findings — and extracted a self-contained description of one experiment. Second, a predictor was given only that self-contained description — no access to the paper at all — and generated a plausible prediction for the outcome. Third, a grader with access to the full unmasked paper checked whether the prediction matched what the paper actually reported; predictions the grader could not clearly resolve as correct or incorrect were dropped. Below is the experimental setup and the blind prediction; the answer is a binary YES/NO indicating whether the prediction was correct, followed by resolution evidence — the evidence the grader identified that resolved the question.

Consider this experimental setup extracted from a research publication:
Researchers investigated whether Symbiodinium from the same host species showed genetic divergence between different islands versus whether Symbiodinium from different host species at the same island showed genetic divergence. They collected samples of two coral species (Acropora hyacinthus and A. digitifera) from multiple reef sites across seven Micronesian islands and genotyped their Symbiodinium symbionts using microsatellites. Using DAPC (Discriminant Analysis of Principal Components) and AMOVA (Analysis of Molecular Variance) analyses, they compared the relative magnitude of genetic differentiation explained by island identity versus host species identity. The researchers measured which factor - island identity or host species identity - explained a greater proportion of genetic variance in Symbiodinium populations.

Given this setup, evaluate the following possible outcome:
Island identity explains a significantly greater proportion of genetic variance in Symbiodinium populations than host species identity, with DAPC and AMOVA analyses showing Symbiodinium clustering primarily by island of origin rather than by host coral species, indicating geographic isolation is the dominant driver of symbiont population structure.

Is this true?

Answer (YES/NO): NO